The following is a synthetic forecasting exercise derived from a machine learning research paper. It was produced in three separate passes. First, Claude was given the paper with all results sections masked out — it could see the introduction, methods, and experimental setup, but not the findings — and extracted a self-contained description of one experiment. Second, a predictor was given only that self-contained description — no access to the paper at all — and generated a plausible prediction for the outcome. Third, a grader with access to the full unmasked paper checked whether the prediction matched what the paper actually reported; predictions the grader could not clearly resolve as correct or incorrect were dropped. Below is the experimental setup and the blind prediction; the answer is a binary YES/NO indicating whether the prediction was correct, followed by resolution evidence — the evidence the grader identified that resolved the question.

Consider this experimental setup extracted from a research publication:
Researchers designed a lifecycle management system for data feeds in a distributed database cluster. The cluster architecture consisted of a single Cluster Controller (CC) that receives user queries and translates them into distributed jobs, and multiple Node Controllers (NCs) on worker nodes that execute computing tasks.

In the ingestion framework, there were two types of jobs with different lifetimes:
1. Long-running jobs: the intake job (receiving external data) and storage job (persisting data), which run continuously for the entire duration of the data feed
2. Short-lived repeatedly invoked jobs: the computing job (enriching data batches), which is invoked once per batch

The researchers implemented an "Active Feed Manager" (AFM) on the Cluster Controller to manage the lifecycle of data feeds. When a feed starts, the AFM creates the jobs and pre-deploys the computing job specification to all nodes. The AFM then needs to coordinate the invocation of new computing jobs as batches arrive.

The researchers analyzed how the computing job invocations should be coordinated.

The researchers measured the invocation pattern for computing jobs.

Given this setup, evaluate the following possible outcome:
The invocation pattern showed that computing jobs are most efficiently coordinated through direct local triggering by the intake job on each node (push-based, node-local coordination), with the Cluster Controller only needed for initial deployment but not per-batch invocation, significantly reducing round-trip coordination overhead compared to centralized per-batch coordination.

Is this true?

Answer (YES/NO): NO